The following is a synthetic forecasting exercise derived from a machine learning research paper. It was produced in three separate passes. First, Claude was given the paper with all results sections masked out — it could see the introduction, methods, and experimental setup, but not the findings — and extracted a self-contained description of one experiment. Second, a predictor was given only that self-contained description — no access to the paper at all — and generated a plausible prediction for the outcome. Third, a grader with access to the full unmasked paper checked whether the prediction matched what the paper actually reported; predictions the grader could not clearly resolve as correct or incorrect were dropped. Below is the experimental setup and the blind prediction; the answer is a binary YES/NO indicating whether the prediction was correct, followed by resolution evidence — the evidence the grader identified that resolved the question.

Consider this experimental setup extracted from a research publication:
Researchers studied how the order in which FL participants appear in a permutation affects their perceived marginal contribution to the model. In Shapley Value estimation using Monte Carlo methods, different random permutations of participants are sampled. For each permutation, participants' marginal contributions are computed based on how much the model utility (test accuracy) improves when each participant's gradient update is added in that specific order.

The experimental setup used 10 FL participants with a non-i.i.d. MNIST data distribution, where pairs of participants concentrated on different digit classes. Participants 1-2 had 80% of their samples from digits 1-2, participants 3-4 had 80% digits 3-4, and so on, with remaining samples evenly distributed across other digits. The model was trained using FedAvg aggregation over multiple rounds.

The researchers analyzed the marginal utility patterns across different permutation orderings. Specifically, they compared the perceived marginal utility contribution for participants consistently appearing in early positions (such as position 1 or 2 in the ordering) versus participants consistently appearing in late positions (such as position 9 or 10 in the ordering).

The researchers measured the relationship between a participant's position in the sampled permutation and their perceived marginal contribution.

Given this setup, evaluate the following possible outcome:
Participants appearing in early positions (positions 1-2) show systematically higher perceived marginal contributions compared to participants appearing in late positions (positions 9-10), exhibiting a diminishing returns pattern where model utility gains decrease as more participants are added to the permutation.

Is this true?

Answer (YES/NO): YES